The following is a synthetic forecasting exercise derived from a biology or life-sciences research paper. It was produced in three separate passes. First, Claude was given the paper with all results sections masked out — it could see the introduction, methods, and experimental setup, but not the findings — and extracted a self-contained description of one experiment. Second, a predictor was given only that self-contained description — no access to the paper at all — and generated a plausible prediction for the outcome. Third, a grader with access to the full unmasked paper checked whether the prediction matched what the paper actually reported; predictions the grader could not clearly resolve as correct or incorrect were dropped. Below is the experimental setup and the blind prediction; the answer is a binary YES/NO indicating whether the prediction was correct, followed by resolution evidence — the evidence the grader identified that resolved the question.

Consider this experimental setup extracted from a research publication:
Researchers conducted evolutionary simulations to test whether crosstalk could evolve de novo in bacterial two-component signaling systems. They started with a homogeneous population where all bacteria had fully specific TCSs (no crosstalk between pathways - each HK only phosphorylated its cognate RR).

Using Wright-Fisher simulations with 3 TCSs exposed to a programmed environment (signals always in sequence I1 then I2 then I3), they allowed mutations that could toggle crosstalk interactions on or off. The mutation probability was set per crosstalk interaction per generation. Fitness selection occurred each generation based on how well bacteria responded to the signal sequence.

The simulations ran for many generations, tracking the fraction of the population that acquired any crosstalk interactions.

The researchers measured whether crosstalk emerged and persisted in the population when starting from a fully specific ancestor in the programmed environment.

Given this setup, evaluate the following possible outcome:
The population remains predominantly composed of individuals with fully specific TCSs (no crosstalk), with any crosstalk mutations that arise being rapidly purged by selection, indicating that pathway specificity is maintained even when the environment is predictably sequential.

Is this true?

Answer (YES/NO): NO